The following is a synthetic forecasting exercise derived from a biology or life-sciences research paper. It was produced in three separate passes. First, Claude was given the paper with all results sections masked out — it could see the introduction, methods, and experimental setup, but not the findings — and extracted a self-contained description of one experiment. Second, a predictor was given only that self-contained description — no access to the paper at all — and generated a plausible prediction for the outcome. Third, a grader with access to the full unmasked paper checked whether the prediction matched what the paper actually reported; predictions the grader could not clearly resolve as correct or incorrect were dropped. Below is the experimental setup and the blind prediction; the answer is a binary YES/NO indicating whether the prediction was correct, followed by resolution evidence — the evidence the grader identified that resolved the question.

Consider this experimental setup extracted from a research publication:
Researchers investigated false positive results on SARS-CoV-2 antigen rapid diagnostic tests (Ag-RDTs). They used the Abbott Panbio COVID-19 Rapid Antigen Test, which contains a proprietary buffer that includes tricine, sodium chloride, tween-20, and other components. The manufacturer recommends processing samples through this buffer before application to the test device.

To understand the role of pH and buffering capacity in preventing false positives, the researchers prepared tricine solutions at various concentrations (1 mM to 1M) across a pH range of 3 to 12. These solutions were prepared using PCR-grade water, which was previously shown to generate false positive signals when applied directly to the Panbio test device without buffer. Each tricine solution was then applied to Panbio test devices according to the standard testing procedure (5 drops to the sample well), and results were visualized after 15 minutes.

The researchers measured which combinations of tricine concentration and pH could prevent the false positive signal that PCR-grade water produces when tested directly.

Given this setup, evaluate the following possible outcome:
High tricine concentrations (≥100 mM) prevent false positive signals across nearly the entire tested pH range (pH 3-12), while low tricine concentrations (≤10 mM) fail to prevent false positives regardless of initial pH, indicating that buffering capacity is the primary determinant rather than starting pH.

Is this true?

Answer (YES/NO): NO